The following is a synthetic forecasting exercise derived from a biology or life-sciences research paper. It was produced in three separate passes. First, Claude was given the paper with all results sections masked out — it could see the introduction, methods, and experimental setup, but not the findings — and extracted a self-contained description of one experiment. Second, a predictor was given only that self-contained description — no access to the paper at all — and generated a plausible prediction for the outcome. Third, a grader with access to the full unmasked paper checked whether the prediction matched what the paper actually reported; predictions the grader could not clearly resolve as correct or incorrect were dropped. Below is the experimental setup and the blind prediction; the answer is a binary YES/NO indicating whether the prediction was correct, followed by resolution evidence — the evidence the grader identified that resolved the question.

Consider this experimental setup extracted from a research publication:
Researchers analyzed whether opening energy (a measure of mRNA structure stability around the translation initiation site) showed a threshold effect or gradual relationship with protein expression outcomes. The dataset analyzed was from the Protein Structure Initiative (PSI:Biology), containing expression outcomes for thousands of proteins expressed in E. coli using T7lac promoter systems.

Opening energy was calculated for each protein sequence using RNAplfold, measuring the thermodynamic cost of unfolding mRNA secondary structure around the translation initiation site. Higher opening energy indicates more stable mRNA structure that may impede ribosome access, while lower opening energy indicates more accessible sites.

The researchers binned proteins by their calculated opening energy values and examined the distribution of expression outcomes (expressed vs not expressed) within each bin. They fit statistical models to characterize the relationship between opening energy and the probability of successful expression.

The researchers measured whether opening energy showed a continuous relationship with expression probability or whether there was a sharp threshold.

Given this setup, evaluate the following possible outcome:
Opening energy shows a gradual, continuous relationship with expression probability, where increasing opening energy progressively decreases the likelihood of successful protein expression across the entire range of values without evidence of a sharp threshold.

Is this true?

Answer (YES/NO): NO